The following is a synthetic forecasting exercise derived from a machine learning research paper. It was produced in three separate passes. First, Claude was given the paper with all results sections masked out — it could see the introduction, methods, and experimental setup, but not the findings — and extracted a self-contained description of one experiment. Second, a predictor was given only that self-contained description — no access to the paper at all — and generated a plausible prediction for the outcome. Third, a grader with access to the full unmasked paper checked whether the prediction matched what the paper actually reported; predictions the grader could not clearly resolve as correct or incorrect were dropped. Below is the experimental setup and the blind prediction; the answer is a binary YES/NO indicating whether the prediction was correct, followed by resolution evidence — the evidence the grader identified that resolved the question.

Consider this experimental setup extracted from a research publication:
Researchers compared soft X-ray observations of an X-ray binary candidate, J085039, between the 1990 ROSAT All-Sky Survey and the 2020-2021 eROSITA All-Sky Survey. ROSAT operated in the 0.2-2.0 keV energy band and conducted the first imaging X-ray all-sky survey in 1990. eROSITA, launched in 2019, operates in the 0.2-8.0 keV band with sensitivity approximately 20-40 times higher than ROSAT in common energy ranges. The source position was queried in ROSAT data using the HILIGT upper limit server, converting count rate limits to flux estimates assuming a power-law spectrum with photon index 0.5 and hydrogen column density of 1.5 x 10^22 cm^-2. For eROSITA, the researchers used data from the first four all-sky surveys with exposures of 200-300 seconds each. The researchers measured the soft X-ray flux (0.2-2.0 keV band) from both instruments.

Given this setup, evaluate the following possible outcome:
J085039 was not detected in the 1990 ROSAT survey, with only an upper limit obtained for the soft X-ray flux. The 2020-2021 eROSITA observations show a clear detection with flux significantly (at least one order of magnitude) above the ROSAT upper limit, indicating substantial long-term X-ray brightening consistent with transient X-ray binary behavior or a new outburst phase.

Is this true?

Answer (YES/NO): NO